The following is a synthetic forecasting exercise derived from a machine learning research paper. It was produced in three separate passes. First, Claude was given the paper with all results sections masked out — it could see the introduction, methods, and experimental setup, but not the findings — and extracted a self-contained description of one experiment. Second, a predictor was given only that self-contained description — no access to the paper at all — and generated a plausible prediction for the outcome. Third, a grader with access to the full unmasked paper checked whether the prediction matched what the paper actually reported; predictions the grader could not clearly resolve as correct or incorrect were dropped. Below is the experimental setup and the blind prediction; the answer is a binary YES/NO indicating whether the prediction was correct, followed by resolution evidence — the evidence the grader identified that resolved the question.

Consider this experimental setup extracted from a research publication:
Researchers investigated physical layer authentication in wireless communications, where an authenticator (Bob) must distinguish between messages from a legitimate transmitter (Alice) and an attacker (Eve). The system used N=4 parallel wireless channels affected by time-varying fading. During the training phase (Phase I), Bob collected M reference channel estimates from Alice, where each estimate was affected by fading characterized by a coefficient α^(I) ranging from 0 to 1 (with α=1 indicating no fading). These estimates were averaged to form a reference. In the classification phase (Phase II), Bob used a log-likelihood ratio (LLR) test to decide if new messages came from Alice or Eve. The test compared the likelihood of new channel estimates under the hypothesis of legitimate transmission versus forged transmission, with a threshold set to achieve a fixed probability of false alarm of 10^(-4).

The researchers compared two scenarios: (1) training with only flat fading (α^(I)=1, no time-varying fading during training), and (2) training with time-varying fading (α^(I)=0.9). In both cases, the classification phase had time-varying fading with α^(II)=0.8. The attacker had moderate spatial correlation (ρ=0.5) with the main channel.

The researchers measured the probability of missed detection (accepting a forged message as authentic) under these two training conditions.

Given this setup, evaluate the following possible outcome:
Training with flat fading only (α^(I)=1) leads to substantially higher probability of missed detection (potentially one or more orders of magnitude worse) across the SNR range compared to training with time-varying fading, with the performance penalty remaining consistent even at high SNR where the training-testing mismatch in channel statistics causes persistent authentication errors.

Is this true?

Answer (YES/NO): NO